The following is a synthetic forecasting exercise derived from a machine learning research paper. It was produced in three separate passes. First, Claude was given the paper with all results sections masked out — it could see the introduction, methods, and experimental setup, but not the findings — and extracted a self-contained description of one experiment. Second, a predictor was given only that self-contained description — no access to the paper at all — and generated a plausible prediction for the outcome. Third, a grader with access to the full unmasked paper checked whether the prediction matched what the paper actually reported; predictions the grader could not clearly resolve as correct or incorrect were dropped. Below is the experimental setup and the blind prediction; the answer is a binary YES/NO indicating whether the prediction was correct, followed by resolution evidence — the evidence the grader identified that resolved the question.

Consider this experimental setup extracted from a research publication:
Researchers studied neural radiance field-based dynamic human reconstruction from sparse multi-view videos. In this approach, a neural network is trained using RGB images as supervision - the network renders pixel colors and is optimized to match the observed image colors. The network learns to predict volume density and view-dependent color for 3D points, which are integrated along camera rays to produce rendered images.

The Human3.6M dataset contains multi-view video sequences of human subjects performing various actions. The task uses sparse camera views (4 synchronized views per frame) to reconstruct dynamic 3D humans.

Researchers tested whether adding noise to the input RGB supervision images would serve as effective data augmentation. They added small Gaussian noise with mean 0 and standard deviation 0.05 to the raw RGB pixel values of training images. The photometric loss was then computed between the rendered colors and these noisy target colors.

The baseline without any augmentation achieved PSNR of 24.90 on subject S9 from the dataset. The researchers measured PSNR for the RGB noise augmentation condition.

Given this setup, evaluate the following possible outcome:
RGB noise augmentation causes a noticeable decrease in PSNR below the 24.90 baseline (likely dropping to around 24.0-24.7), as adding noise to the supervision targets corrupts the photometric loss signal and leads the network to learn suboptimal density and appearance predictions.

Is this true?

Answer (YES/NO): YES